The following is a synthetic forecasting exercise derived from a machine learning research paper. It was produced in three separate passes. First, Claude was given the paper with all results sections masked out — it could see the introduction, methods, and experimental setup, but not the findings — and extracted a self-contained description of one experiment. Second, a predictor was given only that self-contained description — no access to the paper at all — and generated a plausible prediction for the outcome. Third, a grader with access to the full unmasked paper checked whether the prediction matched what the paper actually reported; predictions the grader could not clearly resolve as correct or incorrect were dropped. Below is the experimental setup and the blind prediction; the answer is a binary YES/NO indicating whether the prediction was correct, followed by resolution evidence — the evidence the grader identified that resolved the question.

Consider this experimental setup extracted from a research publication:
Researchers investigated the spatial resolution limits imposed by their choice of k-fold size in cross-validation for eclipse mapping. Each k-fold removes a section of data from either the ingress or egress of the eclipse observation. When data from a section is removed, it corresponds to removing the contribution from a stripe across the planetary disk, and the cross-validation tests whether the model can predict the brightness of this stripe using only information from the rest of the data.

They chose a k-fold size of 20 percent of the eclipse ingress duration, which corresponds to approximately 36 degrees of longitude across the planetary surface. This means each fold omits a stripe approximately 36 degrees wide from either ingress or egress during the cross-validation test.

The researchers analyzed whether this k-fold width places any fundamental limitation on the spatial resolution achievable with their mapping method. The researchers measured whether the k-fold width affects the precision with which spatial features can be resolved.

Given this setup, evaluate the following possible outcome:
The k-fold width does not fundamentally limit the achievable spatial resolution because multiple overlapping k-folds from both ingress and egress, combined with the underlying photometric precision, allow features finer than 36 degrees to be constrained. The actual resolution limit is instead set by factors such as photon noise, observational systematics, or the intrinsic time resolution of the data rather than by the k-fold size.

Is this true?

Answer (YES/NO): NO